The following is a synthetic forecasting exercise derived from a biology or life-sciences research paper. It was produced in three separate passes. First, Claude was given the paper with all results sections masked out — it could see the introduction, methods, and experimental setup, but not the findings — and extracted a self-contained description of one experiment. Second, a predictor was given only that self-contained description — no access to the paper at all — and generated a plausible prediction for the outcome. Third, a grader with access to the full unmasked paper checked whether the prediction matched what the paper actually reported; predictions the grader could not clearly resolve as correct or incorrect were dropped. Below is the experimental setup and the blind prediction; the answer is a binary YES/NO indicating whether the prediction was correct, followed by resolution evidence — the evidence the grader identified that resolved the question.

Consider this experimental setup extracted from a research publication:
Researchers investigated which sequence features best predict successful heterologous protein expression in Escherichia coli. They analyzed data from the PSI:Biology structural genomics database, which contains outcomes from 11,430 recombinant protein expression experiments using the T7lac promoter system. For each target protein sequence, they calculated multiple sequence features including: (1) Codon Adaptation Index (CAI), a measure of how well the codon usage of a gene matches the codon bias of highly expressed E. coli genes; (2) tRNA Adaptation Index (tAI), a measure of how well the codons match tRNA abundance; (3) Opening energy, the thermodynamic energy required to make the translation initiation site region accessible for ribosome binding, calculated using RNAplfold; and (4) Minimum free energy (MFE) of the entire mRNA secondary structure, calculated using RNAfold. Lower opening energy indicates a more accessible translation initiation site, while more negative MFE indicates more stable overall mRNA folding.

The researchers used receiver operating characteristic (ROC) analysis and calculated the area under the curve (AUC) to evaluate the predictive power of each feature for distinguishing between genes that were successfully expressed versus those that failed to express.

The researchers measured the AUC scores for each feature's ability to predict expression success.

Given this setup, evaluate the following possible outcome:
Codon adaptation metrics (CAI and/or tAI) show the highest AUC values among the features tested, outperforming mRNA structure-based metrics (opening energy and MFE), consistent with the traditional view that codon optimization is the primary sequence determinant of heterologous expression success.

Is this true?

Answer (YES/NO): NO